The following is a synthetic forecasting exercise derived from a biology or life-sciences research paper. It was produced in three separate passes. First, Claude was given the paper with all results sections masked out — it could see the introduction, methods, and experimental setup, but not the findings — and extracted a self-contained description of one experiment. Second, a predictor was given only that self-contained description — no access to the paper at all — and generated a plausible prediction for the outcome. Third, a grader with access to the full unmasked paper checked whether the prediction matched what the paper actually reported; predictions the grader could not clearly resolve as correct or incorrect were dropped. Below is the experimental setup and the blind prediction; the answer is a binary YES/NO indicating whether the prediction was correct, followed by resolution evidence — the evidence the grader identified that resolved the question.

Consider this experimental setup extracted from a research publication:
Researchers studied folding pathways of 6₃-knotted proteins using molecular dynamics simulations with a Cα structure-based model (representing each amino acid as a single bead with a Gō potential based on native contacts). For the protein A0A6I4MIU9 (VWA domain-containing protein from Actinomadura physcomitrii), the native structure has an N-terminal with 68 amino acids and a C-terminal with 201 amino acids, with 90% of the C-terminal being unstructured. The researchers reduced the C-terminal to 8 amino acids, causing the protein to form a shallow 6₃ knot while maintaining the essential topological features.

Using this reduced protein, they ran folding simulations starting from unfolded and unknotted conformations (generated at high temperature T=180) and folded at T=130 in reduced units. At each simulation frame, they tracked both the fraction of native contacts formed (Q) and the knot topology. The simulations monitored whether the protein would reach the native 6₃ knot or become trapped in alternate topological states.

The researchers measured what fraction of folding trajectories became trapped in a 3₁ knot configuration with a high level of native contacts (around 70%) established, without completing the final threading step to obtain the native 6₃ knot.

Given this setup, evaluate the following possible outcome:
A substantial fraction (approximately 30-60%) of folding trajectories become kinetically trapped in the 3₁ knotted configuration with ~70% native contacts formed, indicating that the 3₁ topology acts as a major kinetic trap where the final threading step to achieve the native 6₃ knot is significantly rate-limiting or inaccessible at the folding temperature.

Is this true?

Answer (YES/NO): NO